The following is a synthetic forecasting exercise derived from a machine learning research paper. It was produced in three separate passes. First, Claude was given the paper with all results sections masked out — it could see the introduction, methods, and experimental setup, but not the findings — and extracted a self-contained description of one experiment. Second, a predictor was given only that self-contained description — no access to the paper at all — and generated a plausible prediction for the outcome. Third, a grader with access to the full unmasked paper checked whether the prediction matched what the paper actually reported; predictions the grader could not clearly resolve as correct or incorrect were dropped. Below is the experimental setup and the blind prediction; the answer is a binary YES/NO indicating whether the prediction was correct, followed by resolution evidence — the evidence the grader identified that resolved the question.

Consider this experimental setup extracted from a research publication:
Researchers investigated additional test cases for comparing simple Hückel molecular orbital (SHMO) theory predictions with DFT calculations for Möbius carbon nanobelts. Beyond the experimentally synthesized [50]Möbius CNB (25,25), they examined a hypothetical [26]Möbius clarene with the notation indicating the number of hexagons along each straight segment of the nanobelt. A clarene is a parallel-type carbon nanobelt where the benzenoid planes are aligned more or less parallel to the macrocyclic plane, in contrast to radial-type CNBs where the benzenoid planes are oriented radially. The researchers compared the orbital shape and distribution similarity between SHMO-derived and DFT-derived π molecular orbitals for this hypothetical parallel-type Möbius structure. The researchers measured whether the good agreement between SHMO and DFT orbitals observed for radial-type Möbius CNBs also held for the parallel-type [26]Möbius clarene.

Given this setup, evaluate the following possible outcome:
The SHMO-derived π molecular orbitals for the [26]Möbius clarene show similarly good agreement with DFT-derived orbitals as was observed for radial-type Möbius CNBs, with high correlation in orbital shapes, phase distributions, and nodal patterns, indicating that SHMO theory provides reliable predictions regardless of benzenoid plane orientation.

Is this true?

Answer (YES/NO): YES